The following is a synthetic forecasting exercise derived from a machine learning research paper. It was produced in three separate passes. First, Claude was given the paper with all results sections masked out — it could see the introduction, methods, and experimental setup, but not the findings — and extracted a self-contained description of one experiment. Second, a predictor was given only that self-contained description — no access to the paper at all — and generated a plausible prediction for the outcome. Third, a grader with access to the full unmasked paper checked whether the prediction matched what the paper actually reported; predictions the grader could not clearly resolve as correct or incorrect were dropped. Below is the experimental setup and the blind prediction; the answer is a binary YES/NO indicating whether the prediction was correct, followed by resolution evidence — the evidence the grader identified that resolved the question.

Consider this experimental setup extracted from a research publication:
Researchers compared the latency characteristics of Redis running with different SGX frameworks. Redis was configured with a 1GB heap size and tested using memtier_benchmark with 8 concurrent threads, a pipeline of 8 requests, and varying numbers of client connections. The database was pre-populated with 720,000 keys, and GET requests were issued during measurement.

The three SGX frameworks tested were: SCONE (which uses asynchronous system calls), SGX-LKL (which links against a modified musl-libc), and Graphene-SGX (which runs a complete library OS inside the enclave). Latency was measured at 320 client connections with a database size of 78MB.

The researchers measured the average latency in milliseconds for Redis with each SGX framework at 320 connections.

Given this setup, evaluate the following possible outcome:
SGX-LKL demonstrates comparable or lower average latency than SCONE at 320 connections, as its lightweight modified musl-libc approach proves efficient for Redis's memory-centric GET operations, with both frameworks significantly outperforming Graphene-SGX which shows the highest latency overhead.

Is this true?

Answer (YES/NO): NO